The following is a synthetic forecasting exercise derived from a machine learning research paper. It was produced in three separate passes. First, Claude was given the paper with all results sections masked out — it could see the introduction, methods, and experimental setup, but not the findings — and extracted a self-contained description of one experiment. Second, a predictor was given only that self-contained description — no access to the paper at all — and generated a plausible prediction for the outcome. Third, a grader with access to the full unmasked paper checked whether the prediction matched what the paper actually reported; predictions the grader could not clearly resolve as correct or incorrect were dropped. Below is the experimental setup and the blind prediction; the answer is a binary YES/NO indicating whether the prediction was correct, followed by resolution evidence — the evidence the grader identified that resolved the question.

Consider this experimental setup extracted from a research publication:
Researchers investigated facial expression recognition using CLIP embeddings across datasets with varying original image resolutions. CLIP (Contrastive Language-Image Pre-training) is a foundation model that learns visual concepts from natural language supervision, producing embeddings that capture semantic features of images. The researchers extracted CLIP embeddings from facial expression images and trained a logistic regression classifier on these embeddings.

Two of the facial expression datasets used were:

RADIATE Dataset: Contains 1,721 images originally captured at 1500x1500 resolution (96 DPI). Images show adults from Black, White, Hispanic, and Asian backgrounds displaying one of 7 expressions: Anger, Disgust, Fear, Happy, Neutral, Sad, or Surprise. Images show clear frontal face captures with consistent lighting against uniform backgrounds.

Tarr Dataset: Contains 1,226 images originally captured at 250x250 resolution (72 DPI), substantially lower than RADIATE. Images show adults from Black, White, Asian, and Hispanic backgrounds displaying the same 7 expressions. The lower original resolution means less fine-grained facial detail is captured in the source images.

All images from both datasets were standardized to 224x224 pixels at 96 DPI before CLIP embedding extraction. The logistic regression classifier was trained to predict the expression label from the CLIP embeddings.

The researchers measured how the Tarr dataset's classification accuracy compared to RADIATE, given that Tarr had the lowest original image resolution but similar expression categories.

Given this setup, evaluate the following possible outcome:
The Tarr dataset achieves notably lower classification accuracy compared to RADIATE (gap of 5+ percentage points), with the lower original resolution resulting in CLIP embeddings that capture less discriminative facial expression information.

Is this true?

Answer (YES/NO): YES